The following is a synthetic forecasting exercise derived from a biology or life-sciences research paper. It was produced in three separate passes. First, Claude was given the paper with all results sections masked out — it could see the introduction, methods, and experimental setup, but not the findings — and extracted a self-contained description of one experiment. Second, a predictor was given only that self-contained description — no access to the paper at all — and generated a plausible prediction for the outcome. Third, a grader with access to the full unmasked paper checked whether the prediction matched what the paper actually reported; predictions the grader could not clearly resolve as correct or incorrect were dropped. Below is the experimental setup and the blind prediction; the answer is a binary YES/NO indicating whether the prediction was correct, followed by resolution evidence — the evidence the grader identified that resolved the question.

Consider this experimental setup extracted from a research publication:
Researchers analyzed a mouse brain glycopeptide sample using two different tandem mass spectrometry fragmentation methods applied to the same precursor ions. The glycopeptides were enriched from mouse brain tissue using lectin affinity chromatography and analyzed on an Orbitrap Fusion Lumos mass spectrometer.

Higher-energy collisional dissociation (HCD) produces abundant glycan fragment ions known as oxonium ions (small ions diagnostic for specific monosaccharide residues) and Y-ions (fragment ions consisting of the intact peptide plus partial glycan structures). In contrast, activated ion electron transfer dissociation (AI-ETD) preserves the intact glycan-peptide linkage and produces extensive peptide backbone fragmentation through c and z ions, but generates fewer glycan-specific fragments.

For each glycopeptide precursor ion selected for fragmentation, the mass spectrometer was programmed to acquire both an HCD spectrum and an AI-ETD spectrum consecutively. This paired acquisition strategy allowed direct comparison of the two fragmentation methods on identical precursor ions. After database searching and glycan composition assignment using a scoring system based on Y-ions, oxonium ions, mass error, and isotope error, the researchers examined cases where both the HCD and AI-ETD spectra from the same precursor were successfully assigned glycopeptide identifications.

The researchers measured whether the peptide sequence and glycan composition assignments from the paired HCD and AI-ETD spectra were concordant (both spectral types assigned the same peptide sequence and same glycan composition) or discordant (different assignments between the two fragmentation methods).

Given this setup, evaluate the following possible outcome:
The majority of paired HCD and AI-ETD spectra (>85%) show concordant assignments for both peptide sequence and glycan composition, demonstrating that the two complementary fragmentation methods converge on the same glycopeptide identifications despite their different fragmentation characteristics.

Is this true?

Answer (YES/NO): YES